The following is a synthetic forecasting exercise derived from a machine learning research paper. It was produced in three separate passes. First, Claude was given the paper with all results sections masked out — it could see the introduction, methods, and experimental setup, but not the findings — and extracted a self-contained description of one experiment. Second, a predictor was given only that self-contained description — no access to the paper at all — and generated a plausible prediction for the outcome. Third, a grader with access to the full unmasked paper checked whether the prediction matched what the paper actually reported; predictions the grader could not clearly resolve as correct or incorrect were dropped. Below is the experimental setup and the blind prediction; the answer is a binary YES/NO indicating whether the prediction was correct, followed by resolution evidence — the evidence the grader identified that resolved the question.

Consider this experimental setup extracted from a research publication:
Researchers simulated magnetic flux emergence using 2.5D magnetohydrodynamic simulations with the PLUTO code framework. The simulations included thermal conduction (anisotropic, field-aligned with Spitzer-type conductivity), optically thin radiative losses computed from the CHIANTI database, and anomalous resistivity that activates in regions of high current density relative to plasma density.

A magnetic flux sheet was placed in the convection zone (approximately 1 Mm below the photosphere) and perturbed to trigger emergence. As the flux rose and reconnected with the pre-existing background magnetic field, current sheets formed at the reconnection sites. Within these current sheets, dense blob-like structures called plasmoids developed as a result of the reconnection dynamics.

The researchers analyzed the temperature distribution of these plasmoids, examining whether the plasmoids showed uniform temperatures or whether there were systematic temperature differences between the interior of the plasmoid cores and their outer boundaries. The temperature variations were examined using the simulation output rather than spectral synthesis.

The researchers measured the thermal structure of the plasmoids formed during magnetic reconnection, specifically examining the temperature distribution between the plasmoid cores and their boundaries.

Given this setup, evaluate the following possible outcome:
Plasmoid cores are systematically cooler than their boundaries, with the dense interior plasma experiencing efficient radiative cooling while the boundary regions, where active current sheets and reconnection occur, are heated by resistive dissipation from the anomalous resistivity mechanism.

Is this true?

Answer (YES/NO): YES